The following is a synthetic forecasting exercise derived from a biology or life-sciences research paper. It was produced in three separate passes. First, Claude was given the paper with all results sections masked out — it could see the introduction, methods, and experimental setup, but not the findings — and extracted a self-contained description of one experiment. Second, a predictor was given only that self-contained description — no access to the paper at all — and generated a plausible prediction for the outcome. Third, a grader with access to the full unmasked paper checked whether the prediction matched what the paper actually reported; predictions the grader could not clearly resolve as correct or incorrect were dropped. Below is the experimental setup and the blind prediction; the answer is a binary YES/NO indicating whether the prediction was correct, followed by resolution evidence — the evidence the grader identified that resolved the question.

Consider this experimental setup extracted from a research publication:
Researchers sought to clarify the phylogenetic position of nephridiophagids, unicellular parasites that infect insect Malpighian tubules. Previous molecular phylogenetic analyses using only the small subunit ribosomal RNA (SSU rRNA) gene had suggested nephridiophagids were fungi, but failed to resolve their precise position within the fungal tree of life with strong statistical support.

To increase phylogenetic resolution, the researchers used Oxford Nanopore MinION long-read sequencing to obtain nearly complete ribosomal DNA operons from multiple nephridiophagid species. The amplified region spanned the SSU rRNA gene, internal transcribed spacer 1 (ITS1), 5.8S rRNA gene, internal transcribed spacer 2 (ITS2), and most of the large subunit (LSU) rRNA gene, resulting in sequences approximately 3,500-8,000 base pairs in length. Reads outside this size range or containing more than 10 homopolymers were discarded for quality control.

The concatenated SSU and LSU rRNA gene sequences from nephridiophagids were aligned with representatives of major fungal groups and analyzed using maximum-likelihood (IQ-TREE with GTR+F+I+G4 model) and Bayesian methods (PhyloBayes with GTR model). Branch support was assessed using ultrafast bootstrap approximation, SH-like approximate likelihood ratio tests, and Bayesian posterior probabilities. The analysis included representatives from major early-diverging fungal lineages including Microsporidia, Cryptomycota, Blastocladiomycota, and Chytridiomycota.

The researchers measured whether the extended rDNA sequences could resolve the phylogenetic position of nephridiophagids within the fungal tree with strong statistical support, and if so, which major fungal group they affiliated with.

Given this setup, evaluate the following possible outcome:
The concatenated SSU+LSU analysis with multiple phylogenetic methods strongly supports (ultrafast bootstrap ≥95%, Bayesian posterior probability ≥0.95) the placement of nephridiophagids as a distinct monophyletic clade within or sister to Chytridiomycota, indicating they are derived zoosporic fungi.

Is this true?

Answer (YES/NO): NO